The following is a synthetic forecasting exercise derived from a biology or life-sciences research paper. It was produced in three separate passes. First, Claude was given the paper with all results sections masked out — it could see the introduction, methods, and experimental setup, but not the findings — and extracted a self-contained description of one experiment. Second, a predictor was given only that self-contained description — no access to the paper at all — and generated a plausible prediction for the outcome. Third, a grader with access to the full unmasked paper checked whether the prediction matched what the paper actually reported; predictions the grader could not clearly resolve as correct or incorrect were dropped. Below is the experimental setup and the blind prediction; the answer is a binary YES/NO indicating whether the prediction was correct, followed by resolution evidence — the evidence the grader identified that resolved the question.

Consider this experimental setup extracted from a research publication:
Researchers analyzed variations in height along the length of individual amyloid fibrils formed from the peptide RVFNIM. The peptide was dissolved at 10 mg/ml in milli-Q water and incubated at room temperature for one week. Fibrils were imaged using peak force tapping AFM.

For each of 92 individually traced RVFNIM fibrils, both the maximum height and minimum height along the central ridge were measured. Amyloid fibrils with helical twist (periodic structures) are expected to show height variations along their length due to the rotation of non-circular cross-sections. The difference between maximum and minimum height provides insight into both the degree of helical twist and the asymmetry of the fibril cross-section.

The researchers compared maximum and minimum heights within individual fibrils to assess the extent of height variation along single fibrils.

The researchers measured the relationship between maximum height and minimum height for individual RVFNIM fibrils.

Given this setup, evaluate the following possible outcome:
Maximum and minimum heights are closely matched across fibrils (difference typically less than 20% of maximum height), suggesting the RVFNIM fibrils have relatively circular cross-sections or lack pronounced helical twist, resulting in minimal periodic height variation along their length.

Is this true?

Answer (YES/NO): NO